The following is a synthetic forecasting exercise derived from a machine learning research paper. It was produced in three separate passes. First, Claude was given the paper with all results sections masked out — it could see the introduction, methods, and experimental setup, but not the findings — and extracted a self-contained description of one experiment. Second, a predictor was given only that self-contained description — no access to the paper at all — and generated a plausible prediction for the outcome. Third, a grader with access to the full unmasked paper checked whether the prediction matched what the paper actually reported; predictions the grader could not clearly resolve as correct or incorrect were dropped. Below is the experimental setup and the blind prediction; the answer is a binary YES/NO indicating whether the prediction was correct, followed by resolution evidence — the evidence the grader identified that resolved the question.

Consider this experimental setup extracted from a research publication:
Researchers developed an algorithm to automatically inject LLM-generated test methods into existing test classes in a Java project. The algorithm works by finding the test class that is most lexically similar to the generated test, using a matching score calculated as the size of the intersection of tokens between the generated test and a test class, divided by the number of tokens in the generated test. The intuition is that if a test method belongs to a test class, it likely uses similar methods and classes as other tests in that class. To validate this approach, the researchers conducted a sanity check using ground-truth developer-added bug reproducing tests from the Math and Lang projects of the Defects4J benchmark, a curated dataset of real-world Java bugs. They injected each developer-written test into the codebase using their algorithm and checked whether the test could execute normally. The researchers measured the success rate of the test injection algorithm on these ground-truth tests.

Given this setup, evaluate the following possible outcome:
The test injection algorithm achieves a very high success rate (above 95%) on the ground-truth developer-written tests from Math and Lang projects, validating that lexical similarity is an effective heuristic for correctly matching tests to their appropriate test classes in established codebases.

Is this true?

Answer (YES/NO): NO